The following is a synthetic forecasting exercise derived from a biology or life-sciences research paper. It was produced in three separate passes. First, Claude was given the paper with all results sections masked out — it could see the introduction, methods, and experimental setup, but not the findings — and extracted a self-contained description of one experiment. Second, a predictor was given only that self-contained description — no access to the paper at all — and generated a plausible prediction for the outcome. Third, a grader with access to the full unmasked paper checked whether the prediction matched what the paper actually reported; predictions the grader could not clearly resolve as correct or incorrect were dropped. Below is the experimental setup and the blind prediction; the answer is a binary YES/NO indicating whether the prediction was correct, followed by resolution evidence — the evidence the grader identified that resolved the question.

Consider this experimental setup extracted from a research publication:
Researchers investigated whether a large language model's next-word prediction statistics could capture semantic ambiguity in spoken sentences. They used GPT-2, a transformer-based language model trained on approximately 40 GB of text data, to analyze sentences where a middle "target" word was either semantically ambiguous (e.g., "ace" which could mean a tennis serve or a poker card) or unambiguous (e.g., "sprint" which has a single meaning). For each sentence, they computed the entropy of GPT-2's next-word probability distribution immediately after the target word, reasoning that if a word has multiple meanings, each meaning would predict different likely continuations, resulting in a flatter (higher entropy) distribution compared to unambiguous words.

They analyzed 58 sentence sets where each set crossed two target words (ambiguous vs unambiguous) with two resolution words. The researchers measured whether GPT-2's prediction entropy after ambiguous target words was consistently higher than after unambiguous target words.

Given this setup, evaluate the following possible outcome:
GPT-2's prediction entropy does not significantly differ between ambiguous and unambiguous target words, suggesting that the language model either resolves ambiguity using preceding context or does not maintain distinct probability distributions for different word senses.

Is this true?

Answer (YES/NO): YES